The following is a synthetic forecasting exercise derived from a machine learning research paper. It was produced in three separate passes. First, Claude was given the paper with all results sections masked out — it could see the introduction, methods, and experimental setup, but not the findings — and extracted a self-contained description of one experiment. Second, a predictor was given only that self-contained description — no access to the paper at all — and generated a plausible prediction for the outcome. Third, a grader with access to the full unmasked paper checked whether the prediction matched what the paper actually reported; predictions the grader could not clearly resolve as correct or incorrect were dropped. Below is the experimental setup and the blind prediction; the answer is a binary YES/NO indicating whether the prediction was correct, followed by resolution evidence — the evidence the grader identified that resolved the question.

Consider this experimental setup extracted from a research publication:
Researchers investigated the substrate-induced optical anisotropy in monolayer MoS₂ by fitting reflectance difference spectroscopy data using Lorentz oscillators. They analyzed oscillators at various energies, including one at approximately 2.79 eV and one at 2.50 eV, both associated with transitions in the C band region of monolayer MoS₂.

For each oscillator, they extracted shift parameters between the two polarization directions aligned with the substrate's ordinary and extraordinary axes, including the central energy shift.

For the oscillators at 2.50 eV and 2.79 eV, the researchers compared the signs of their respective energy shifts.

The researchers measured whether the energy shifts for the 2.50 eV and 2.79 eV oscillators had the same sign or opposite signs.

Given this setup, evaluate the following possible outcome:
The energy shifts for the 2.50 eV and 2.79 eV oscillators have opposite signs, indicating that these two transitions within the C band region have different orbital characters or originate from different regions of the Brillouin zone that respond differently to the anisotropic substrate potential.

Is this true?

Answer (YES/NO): YES